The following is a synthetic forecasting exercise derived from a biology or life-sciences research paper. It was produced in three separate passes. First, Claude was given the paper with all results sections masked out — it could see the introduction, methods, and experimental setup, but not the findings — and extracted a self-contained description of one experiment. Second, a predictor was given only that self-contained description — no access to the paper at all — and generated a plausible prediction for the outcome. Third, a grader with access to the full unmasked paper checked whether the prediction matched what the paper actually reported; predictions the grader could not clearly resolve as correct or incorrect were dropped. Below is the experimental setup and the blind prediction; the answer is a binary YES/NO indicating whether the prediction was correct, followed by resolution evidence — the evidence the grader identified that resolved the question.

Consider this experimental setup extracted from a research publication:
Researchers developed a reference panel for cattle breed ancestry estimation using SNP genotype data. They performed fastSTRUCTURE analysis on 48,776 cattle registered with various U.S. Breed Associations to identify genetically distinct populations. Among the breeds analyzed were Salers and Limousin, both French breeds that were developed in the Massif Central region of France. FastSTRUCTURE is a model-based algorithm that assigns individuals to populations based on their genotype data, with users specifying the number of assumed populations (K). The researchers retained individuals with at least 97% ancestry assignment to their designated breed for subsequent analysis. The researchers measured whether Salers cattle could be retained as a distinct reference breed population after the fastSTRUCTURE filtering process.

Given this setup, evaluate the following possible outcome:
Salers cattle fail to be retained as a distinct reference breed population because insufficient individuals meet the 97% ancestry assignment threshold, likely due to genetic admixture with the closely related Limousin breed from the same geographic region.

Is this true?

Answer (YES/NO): YES